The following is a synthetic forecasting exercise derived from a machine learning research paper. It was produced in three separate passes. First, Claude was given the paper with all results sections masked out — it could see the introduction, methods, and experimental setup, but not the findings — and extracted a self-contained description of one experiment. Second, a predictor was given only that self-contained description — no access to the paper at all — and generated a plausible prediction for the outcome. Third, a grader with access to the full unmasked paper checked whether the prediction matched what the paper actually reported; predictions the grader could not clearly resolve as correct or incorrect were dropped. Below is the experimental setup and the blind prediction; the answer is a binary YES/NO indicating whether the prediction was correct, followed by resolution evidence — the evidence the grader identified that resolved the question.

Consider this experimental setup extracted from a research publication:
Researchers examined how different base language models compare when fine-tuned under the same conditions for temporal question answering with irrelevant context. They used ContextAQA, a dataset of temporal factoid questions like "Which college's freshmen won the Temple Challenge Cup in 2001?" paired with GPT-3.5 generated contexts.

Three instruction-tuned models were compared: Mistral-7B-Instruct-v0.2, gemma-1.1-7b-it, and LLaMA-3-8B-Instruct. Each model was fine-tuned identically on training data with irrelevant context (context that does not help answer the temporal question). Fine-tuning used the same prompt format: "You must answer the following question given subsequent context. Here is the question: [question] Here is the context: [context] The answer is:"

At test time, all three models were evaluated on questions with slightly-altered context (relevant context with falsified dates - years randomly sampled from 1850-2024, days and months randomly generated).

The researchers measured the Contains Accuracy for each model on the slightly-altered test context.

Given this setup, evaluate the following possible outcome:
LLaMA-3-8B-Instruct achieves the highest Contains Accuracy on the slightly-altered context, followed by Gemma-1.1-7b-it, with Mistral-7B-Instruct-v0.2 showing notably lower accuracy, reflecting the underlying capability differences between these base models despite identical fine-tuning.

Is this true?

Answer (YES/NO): NO